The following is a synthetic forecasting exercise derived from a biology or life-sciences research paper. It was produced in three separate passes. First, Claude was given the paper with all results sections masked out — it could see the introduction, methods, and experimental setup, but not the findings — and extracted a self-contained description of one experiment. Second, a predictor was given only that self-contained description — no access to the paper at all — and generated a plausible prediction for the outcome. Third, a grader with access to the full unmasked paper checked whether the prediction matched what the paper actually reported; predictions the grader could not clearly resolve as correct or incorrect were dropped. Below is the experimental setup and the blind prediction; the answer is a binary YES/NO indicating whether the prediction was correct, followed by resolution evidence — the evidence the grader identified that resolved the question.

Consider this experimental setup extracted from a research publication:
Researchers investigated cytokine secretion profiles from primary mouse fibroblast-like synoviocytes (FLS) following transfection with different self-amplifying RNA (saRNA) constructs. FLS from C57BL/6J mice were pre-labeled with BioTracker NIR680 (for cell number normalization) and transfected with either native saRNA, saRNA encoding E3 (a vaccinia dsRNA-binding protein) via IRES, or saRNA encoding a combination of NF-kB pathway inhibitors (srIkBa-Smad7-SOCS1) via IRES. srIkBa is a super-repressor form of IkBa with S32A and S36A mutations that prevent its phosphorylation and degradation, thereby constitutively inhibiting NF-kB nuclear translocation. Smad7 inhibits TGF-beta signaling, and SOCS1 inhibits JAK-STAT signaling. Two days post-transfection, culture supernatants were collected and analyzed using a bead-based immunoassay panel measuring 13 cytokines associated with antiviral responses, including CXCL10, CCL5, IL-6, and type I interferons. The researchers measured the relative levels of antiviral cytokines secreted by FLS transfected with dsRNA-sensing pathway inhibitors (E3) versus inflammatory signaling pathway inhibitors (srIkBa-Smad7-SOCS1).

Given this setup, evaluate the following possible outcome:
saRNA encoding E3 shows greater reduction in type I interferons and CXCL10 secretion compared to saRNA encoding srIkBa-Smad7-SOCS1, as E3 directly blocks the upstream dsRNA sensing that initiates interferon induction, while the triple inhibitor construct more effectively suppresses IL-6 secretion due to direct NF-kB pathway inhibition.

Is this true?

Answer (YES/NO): NO